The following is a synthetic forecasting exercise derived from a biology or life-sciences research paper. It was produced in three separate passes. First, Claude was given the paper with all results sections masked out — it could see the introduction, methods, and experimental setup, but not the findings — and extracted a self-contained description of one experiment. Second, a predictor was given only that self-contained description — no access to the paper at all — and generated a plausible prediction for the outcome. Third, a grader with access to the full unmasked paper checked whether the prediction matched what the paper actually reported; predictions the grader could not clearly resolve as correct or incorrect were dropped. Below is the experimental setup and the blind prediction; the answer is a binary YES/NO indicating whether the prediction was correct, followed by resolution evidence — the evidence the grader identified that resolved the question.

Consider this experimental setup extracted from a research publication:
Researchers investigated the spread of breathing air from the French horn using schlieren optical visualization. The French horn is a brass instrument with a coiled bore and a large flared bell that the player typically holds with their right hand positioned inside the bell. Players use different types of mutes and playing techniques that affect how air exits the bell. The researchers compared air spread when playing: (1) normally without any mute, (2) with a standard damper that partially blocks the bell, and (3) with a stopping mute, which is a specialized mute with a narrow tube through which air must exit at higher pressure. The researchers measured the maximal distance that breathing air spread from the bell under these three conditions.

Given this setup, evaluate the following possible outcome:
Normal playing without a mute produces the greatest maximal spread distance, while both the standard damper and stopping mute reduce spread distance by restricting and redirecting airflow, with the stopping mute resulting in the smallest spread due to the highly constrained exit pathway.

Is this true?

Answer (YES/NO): NO